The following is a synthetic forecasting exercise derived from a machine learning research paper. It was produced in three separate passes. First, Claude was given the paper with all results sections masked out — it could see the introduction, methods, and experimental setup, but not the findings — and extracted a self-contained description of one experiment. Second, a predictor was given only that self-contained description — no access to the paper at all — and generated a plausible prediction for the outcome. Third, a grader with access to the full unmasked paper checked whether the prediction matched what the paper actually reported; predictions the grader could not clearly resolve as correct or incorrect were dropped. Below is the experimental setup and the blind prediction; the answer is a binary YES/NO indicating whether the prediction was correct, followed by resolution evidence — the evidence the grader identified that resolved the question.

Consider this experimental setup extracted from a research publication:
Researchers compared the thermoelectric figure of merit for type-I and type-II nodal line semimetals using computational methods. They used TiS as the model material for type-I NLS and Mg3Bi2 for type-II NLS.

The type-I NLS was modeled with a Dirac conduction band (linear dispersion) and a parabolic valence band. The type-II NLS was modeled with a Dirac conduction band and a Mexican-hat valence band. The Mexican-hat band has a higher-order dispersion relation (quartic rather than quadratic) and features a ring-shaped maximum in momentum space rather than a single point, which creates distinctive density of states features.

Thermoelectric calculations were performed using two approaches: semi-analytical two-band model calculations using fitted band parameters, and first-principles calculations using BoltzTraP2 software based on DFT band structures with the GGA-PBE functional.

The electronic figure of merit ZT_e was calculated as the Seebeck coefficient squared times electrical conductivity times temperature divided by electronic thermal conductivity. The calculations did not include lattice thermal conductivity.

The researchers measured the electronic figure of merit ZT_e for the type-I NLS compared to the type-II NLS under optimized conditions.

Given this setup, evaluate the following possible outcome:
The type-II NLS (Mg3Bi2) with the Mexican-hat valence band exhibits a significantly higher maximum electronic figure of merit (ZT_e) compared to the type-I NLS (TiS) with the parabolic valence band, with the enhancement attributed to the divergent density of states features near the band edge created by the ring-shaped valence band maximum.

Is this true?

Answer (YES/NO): NO